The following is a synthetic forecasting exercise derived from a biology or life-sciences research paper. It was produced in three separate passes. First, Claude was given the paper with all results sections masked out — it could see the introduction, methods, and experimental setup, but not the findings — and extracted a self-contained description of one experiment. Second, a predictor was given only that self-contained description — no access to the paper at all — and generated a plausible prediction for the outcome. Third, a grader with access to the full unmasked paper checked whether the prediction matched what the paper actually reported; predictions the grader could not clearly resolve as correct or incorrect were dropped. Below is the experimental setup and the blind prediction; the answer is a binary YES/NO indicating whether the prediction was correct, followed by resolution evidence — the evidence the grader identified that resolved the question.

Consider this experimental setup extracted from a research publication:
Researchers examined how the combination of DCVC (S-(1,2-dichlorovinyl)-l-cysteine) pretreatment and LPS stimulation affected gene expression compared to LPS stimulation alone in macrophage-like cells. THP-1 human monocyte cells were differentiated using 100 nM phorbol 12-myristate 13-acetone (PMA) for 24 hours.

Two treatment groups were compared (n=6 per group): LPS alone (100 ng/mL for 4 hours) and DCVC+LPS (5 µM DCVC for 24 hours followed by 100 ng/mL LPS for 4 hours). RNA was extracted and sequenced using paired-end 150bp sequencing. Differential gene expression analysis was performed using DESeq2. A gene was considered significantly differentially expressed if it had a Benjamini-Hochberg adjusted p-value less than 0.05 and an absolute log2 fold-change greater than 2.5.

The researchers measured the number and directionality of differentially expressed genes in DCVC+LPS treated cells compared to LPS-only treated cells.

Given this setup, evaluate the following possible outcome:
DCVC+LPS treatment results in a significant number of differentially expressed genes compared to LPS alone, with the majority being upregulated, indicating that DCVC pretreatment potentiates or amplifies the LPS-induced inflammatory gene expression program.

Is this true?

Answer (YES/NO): NO